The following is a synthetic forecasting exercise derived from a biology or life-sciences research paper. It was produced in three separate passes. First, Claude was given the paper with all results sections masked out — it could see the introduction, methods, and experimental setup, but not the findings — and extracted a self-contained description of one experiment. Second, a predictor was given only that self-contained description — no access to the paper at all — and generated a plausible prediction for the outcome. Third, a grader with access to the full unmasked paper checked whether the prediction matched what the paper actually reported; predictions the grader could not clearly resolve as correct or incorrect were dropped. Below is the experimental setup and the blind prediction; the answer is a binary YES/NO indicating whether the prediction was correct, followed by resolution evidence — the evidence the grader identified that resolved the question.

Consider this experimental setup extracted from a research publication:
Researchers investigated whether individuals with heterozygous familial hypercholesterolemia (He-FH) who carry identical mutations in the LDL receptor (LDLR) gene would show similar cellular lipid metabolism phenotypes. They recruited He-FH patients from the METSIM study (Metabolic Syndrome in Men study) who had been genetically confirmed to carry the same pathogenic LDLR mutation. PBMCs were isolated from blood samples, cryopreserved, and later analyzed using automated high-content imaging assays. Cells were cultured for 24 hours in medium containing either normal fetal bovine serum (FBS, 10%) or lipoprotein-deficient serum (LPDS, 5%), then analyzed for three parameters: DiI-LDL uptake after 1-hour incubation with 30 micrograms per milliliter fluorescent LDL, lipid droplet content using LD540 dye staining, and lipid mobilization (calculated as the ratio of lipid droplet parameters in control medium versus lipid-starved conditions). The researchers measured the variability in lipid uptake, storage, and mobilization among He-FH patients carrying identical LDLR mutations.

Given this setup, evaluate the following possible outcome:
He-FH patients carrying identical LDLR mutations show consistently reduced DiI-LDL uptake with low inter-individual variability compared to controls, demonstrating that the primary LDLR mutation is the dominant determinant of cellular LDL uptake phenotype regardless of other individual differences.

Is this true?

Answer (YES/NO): NO